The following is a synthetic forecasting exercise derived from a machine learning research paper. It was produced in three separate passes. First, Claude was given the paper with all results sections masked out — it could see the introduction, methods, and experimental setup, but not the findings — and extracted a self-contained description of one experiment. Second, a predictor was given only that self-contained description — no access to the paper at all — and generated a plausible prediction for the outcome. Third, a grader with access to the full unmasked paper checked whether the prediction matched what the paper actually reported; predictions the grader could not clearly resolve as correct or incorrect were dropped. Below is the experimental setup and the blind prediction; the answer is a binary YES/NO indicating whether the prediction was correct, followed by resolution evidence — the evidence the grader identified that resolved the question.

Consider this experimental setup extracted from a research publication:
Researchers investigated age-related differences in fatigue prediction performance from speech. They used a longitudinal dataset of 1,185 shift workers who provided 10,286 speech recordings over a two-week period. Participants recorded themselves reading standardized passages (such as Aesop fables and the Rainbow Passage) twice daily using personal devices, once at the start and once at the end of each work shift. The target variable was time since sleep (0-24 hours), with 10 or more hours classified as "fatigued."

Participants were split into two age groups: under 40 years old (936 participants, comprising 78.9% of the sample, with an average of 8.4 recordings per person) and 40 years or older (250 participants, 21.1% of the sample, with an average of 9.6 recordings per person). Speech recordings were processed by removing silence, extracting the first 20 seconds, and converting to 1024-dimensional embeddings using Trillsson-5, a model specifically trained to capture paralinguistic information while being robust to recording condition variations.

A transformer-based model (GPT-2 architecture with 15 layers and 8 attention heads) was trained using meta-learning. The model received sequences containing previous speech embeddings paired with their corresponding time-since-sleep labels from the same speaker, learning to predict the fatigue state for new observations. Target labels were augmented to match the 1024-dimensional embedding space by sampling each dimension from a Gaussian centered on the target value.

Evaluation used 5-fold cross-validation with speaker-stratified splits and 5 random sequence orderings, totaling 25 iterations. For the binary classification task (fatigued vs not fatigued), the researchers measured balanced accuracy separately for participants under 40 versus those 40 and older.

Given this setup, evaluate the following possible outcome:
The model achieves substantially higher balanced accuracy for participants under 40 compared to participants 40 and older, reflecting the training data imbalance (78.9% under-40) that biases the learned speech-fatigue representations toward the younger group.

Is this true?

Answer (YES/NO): NO